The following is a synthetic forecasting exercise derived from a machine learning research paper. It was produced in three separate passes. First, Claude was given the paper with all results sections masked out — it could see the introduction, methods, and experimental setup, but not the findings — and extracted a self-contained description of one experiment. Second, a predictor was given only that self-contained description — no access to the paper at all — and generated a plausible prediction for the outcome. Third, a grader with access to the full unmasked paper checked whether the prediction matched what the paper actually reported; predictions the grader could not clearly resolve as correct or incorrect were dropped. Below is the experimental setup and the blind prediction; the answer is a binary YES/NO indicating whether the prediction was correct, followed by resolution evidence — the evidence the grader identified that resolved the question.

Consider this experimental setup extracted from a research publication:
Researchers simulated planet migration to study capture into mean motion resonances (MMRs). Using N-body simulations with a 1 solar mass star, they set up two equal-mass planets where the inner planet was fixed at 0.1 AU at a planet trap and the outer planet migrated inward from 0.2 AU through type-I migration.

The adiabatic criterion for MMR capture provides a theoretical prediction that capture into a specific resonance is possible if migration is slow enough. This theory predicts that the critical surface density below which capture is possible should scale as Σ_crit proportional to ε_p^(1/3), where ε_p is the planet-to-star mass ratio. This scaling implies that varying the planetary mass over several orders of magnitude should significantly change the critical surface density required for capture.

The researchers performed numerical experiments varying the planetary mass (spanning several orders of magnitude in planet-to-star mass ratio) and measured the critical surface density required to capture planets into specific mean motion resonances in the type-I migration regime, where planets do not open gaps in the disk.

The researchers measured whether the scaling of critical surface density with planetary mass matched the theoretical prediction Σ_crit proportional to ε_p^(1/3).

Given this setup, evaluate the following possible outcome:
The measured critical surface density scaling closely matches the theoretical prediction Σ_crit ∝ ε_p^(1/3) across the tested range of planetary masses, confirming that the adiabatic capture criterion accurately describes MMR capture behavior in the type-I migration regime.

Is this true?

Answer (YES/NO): NO